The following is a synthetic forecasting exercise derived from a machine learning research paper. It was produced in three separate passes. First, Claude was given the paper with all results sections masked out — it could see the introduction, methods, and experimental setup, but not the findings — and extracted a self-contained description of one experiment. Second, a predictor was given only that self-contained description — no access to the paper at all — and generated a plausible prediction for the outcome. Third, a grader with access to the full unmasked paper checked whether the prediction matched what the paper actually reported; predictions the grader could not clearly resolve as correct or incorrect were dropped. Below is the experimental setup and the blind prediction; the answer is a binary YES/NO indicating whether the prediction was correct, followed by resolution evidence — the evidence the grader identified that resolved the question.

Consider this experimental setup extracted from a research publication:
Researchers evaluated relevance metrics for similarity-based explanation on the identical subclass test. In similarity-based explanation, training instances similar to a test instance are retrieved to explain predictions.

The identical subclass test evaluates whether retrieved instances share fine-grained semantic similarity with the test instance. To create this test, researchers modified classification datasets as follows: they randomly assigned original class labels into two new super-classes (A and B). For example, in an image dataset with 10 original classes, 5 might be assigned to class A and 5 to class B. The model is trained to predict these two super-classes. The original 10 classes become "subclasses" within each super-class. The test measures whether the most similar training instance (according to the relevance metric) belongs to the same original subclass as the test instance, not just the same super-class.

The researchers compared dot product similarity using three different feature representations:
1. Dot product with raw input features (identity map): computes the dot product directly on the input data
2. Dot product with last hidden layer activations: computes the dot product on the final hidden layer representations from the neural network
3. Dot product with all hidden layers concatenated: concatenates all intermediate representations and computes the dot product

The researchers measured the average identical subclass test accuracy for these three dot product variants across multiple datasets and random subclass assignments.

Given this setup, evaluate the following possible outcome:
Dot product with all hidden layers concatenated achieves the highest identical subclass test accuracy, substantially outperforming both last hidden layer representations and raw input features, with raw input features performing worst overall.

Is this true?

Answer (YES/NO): NO